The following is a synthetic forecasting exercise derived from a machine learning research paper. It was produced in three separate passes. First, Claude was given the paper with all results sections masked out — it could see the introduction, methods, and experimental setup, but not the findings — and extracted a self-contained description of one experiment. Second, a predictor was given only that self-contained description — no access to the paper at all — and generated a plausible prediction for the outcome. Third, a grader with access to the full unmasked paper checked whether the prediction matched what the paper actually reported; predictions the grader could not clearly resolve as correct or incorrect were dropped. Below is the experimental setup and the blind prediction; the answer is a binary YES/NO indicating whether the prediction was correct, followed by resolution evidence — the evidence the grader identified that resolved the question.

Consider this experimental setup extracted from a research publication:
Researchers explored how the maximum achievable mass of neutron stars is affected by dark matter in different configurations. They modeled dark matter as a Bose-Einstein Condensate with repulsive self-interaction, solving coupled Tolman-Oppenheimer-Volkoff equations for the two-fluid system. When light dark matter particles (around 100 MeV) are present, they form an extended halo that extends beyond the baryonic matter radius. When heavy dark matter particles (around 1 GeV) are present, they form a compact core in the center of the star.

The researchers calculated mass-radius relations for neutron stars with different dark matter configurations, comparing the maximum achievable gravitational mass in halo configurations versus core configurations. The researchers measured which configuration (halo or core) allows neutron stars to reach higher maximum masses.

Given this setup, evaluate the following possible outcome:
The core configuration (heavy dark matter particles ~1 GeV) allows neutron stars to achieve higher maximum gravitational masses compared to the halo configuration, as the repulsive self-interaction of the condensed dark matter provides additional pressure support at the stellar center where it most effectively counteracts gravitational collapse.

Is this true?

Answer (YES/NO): NO